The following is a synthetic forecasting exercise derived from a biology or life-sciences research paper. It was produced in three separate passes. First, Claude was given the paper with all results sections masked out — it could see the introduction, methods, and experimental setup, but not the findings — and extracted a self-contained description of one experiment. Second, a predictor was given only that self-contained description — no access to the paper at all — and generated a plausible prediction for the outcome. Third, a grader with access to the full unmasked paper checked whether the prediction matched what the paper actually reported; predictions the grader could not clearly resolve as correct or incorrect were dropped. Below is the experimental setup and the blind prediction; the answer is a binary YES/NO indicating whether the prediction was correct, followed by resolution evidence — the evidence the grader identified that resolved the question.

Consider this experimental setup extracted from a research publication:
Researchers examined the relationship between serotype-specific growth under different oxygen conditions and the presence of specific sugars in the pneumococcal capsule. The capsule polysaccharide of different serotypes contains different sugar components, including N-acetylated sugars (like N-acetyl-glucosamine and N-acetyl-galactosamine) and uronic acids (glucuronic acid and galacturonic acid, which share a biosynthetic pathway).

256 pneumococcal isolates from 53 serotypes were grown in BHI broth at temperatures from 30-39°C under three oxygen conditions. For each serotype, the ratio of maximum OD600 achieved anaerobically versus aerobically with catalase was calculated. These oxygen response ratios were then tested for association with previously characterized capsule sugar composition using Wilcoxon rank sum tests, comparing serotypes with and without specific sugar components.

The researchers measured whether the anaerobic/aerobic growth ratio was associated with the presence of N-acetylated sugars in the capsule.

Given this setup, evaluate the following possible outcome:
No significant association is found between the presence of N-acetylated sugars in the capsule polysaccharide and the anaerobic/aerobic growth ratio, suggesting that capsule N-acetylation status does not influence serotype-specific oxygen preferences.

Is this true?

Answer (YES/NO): YES